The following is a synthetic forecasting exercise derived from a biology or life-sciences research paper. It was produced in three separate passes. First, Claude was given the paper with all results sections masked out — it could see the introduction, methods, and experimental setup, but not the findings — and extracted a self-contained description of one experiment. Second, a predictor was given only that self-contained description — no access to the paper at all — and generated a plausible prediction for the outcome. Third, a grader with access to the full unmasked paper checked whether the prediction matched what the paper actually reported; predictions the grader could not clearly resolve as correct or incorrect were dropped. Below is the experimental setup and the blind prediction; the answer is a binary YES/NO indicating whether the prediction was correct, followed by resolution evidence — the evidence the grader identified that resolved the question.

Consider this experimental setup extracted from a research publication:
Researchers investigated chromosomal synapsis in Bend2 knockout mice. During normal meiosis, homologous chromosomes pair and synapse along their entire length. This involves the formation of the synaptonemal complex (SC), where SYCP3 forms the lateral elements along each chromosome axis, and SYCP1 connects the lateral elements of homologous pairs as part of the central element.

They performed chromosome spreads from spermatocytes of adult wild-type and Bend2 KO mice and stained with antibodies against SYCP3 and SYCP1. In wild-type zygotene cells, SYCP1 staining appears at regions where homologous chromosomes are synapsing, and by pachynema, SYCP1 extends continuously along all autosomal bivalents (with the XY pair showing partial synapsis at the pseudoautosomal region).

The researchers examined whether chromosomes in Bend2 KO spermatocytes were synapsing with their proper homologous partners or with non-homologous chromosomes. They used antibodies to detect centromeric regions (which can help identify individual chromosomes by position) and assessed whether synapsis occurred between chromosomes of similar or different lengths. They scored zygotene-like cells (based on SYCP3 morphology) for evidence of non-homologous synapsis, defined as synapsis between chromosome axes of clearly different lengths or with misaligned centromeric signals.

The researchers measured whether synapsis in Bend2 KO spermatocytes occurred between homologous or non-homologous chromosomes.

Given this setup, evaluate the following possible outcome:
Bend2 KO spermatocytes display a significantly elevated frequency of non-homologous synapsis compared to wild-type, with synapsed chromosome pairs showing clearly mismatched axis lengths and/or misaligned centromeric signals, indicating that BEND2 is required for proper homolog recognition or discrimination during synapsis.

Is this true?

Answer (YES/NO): YES